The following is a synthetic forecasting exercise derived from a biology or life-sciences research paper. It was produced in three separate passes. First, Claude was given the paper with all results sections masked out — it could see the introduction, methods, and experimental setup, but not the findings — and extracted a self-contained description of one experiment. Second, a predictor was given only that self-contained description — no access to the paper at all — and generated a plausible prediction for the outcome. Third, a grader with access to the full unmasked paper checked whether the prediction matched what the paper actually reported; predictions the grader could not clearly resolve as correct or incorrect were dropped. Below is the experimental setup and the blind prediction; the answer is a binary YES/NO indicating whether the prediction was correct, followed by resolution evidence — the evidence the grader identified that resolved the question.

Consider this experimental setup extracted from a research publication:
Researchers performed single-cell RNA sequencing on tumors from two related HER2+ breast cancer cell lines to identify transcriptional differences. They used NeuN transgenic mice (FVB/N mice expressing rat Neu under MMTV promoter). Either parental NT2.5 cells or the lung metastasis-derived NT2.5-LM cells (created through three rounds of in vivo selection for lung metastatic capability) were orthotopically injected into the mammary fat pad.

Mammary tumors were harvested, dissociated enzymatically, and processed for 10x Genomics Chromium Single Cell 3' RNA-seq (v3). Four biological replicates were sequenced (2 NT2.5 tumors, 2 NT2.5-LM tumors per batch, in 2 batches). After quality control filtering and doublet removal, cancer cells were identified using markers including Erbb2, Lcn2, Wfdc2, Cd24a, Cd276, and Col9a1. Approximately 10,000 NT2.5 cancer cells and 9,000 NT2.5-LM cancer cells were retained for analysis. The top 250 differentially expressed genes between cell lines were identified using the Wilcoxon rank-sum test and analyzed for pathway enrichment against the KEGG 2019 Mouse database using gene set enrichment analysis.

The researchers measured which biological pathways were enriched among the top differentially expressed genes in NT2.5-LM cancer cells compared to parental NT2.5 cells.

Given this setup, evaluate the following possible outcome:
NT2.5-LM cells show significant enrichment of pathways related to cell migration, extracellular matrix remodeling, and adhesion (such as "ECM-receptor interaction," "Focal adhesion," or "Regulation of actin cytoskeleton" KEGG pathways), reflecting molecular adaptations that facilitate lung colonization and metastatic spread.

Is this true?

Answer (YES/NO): NO